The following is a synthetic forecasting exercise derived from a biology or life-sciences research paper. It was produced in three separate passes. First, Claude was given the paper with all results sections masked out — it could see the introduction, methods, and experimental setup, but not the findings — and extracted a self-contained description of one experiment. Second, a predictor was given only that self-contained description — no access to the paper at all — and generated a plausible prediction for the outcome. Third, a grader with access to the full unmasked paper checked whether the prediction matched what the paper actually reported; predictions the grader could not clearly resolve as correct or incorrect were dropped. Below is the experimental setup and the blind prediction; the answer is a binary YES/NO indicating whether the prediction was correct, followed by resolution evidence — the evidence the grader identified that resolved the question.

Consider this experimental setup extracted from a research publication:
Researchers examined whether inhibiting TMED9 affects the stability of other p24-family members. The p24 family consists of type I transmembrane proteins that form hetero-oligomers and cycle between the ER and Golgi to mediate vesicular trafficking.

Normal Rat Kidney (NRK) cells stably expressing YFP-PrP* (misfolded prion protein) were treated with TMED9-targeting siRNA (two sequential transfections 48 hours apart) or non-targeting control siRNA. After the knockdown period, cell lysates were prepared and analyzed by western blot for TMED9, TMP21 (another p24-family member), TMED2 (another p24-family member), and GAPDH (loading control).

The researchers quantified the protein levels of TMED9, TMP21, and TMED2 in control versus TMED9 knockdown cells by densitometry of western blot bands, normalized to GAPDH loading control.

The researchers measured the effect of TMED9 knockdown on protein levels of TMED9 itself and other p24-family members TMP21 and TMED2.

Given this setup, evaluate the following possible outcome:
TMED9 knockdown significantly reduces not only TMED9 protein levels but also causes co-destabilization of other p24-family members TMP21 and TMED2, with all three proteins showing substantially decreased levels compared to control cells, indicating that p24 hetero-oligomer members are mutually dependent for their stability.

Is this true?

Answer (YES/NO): YES